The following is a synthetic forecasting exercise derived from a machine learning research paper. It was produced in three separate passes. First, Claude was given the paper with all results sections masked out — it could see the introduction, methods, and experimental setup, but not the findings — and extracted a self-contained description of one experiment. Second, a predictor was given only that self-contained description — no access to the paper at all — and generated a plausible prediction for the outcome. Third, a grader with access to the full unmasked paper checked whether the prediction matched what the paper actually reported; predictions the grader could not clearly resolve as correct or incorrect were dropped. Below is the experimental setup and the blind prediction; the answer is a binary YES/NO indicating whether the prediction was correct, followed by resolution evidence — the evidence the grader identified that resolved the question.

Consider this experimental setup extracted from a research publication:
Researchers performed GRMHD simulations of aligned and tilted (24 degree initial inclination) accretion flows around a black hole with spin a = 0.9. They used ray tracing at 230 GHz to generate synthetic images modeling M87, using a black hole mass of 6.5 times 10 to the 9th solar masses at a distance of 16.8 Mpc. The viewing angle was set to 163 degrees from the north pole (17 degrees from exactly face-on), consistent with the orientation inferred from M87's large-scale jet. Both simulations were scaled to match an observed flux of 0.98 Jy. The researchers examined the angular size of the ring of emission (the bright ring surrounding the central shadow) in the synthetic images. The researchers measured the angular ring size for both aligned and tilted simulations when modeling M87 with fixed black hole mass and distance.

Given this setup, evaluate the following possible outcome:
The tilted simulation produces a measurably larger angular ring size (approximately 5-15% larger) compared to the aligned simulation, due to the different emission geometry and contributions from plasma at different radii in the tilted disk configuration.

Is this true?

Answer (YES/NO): NO